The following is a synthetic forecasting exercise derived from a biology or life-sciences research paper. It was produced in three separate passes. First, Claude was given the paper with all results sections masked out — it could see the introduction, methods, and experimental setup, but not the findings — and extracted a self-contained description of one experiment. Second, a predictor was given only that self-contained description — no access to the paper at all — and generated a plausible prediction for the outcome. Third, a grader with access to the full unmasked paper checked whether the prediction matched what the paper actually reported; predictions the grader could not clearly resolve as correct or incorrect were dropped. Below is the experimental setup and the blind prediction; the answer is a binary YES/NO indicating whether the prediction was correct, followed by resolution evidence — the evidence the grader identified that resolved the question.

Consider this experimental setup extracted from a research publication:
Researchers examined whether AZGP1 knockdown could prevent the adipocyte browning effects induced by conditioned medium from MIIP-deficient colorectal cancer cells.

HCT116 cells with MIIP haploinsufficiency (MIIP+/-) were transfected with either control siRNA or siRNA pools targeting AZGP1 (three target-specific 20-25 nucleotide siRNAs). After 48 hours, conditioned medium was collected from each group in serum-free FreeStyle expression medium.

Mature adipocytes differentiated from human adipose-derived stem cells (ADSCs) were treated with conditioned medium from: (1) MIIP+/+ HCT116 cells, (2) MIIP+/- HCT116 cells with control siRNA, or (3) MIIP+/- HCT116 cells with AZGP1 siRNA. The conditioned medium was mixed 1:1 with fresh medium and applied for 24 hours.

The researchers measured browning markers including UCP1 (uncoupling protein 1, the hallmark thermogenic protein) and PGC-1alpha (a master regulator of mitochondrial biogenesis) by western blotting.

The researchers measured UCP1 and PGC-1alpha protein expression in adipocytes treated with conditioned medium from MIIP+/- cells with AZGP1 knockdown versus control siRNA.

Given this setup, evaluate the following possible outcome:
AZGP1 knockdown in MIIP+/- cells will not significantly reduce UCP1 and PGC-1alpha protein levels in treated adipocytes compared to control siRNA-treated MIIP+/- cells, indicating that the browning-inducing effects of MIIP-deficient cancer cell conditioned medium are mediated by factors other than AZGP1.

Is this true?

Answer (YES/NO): NO